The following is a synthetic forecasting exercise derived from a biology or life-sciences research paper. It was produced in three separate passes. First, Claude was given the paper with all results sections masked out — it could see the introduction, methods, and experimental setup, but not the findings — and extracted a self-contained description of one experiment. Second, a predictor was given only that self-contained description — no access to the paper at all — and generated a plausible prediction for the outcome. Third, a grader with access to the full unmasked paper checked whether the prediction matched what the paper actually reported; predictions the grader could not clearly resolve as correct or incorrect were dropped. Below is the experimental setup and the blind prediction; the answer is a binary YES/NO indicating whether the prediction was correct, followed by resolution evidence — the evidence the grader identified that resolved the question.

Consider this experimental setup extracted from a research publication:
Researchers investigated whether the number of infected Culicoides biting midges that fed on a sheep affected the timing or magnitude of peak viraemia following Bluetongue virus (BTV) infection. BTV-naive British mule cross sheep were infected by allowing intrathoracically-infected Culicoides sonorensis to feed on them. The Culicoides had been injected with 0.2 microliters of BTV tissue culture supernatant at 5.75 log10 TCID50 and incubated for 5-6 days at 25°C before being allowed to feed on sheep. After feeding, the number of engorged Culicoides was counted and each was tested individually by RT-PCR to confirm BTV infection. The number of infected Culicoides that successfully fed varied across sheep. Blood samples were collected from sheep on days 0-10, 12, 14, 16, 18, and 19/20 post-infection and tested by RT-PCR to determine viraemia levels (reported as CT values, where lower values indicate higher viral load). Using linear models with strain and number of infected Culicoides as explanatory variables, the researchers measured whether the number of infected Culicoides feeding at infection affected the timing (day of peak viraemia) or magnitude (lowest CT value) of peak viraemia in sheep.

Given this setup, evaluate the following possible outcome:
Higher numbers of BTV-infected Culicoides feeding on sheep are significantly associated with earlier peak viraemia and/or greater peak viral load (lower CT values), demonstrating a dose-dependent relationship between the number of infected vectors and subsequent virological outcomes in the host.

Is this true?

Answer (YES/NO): YES